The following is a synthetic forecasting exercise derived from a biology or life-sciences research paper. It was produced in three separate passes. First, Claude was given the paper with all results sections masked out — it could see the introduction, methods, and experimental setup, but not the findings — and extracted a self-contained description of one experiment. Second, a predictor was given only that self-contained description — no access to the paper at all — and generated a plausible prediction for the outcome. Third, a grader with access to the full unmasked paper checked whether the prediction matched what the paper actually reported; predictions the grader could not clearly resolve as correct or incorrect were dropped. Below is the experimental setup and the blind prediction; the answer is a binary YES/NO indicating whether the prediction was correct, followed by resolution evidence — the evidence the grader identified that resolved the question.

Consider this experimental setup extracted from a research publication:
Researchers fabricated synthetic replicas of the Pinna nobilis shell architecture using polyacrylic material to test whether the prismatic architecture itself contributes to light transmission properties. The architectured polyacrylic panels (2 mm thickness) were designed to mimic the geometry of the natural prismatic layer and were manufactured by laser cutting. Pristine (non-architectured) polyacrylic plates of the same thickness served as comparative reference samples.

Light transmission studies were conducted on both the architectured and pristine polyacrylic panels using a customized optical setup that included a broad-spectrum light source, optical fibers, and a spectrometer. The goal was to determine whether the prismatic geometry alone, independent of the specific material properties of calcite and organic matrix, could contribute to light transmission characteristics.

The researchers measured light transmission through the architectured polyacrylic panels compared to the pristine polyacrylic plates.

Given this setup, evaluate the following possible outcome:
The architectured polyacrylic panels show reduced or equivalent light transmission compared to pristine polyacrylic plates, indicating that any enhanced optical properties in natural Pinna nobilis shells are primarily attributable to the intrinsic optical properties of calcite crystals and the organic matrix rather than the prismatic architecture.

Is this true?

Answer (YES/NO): NO